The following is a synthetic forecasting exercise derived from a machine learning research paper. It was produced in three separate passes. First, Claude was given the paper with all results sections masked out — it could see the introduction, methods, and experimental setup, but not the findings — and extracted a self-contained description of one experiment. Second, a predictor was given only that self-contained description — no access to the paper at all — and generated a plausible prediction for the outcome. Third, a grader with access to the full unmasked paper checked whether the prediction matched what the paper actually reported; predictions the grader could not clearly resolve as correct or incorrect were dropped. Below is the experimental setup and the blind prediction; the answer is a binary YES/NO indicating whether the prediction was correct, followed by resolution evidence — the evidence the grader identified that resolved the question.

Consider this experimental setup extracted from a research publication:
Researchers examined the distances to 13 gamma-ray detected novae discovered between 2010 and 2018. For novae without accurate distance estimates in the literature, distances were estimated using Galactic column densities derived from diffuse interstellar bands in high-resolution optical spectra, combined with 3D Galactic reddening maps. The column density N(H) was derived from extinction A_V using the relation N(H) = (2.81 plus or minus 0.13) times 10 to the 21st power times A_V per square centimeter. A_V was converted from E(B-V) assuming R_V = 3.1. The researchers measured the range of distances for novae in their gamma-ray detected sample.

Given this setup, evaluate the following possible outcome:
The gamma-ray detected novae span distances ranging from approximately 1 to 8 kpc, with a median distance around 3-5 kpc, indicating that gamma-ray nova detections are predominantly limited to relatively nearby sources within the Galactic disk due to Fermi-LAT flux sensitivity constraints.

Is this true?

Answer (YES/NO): YES